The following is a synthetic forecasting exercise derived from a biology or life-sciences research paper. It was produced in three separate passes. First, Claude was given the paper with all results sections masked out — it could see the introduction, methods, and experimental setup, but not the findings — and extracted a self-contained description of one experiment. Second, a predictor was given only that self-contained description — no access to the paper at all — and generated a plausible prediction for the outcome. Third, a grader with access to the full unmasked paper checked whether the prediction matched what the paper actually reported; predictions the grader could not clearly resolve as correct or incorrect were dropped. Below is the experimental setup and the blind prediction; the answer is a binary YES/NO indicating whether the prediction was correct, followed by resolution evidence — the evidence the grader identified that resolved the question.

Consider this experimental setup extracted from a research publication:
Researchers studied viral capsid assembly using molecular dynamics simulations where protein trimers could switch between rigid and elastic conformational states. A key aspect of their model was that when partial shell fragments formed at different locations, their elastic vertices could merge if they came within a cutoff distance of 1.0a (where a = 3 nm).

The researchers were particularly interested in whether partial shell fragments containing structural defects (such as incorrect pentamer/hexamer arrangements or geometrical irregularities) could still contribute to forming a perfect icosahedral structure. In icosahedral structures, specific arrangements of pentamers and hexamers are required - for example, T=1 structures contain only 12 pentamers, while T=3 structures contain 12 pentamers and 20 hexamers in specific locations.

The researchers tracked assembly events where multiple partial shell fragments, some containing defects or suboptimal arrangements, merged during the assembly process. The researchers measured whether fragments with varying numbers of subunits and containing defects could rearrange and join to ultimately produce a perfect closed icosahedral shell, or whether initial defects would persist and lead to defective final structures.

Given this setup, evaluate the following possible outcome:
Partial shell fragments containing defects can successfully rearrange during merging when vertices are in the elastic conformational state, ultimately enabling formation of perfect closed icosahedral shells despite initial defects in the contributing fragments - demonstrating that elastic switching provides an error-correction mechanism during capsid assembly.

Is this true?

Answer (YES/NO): YES